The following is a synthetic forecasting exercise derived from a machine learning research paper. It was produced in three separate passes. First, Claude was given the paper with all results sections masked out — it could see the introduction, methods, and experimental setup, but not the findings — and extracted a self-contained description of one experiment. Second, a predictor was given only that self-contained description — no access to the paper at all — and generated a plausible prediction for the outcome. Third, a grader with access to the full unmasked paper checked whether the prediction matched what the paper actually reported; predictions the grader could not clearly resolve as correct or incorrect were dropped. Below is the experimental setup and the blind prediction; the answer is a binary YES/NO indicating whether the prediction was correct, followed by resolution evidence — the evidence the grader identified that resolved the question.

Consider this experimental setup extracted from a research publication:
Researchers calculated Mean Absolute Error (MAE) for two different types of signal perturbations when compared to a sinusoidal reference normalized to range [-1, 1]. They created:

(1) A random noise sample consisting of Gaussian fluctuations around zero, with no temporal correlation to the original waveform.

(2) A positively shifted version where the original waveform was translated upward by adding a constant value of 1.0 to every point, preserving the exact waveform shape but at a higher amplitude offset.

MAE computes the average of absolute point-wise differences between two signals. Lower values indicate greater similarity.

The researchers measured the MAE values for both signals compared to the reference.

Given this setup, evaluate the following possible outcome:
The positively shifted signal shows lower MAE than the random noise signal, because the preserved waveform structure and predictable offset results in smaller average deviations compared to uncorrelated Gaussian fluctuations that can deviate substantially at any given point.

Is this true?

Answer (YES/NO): NO